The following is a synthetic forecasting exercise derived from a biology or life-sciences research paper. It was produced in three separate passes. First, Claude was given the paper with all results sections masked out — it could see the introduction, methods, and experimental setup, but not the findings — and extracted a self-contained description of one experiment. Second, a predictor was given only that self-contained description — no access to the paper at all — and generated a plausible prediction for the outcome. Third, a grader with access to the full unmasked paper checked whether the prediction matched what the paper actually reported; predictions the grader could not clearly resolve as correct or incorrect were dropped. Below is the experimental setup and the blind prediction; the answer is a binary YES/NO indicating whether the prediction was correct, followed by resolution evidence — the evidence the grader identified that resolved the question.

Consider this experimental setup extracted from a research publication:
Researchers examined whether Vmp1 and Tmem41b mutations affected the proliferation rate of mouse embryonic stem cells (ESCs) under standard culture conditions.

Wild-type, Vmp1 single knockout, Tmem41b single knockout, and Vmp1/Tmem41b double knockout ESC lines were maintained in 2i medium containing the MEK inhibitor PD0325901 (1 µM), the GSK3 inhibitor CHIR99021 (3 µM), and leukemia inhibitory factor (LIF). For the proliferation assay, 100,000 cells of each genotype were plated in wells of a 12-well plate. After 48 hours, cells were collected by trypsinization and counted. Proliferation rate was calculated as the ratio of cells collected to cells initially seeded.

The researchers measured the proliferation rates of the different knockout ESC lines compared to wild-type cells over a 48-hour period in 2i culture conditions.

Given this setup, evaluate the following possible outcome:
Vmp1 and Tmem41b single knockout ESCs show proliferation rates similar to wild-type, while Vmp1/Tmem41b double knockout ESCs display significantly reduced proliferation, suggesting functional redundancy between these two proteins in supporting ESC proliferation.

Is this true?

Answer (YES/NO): NO